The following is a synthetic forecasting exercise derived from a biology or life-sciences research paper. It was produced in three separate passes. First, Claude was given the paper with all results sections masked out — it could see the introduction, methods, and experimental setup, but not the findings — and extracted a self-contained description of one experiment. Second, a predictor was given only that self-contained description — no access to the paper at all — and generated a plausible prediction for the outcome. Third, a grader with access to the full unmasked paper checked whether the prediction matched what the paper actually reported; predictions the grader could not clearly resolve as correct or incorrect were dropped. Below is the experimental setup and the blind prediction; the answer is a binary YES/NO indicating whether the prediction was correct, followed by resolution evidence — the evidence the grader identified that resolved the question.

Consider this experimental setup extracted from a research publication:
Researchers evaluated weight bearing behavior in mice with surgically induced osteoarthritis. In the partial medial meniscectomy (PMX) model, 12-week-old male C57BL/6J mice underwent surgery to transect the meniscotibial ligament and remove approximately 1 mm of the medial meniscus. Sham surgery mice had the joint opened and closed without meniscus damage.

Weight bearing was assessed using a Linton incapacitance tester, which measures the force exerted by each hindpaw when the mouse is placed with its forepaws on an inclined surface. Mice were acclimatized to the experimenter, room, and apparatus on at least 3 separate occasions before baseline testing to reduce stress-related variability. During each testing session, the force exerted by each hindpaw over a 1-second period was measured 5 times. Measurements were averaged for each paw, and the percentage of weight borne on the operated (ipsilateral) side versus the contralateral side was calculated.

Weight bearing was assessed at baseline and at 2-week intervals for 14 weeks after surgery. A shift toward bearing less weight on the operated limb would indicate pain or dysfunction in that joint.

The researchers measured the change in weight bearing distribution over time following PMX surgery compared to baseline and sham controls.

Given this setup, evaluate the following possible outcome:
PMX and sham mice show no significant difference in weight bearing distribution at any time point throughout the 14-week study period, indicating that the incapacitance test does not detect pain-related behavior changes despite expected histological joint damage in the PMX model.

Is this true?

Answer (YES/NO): YES